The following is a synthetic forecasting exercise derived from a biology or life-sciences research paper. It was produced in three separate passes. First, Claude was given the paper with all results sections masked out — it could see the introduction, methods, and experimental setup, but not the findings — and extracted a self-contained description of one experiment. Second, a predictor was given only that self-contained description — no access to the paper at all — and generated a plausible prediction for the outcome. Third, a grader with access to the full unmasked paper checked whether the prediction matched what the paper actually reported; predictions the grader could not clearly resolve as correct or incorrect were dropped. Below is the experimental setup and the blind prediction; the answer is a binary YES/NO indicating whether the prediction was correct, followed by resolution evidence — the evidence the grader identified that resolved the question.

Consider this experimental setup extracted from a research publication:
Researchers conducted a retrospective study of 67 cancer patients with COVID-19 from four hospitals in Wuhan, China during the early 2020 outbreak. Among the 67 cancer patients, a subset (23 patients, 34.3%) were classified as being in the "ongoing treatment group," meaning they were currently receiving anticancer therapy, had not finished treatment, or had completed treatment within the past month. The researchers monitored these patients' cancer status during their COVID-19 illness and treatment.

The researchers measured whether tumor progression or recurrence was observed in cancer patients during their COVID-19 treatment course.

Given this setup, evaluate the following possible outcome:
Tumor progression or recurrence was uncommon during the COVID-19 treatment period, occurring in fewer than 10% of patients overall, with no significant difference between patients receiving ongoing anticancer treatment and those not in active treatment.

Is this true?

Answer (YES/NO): NO